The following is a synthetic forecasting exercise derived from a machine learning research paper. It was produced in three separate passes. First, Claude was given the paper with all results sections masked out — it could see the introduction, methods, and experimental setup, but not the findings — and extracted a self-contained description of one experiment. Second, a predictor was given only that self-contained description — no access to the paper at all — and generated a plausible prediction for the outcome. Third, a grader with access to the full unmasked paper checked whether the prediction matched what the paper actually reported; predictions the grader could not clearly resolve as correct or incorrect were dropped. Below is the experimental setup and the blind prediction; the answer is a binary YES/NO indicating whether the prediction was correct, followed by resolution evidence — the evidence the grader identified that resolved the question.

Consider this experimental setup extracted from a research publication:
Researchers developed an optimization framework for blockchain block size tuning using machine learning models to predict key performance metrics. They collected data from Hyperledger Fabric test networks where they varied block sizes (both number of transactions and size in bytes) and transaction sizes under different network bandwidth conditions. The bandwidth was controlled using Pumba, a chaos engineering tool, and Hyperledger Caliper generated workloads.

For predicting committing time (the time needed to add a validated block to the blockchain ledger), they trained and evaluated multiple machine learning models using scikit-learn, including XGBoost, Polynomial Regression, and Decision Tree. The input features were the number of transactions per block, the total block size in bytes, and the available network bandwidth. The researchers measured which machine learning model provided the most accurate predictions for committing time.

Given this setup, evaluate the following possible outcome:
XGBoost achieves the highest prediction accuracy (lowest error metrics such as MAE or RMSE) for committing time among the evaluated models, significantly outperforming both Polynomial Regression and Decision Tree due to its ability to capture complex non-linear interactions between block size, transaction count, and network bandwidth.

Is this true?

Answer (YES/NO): NO